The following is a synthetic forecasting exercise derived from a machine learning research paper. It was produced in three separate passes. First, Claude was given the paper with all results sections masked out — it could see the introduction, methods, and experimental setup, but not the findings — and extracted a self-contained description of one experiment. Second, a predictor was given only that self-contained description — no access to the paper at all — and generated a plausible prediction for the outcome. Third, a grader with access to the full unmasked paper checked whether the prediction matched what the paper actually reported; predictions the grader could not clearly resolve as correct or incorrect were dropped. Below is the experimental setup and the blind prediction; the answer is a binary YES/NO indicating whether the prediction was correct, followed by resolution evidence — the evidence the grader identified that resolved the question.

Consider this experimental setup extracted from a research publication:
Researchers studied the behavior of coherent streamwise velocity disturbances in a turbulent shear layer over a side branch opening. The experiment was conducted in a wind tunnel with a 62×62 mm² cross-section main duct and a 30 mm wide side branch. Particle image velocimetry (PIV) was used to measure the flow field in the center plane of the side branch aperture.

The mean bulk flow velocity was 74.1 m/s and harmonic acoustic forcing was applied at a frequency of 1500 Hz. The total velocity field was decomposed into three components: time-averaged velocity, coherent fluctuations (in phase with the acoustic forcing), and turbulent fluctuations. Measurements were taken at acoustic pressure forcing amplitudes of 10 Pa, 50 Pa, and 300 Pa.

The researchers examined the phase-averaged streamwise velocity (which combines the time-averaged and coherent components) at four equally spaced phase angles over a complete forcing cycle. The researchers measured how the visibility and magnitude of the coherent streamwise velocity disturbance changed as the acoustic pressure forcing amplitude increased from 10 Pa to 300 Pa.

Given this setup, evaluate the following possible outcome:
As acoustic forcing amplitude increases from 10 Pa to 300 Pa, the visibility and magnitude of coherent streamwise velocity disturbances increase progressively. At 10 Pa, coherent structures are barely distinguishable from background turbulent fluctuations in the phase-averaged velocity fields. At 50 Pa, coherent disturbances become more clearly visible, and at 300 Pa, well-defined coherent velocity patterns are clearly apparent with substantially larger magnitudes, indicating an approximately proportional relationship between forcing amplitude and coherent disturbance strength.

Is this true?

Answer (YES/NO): NO